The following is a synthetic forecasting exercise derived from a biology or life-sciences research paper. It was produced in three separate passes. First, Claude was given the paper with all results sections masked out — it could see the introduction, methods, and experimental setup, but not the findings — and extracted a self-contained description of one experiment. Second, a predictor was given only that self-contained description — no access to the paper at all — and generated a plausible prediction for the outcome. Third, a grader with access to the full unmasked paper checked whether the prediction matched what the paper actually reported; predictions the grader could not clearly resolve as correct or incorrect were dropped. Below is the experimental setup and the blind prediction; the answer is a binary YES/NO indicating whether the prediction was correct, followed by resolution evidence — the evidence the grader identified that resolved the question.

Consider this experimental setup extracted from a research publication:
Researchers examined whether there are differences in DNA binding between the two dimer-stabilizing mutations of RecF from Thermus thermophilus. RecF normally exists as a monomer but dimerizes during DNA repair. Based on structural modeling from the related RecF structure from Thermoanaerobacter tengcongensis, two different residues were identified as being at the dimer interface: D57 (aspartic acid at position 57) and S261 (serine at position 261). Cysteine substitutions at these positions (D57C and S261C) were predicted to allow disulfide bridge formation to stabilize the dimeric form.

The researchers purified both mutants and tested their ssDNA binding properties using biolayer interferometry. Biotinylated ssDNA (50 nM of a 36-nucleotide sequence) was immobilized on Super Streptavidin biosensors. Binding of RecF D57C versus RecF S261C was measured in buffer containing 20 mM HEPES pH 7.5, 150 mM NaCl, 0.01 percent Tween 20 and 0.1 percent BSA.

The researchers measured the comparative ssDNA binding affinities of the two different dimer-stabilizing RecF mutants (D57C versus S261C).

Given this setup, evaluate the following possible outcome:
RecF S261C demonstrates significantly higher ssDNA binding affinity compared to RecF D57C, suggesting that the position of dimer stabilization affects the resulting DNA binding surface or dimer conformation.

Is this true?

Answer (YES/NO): YES